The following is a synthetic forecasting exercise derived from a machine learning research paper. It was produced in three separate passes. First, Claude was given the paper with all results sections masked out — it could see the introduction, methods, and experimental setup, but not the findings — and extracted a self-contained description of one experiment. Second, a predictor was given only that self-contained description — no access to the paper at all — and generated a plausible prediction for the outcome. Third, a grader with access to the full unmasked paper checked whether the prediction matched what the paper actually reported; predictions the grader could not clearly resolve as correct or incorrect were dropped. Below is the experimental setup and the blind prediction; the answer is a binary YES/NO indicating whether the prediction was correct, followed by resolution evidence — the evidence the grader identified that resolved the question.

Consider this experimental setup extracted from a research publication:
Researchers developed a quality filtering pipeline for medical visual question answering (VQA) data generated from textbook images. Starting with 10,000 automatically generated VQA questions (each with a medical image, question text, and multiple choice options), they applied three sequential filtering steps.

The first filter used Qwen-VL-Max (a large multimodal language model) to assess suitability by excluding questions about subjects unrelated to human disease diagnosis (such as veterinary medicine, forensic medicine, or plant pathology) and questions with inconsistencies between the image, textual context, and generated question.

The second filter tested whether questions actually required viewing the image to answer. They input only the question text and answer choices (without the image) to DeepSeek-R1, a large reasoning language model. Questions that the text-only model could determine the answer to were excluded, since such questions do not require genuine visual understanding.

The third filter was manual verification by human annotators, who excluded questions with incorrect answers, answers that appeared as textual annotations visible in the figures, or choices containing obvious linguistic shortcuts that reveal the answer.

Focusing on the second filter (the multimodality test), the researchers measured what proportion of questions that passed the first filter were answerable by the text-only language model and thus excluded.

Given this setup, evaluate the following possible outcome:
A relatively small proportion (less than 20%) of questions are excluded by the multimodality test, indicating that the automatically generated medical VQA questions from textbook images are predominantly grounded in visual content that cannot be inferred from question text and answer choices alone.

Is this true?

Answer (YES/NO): YES